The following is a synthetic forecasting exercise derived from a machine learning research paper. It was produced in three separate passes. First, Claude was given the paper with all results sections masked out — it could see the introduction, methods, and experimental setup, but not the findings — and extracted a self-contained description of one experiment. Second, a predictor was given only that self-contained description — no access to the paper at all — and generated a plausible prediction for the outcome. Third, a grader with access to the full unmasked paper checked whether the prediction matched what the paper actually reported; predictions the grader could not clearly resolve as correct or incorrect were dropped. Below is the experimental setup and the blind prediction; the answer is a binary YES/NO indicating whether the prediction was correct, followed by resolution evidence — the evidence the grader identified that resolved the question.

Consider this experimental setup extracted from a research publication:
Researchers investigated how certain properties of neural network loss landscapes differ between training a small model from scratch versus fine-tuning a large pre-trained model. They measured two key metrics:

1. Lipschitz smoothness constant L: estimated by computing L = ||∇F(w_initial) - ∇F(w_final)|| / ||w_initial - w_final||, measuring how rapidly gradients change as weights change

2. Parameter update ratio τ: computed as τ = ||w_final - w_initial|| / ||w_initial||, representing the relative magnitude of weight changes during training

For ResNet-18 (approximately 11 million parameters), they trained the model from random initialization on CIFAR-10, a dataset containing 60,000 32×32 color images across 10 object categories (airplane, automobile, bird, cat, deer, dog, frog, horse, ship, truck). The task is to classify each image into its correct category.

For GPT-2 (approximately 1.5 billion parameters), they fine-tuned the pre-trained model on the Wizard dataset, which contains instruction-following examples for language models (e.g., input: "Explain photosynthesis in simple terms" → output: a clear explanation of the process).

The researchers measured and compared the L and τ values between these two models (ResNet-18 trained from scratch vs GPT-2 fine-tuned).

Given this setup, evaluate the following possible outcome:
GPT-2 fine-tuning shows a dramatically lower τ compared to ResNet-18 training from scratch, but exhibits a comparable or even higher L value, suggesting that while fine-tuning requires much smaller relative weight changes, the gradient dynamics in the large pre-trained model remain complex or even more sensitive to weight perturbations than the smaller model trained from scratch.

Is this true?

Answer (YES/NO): NO